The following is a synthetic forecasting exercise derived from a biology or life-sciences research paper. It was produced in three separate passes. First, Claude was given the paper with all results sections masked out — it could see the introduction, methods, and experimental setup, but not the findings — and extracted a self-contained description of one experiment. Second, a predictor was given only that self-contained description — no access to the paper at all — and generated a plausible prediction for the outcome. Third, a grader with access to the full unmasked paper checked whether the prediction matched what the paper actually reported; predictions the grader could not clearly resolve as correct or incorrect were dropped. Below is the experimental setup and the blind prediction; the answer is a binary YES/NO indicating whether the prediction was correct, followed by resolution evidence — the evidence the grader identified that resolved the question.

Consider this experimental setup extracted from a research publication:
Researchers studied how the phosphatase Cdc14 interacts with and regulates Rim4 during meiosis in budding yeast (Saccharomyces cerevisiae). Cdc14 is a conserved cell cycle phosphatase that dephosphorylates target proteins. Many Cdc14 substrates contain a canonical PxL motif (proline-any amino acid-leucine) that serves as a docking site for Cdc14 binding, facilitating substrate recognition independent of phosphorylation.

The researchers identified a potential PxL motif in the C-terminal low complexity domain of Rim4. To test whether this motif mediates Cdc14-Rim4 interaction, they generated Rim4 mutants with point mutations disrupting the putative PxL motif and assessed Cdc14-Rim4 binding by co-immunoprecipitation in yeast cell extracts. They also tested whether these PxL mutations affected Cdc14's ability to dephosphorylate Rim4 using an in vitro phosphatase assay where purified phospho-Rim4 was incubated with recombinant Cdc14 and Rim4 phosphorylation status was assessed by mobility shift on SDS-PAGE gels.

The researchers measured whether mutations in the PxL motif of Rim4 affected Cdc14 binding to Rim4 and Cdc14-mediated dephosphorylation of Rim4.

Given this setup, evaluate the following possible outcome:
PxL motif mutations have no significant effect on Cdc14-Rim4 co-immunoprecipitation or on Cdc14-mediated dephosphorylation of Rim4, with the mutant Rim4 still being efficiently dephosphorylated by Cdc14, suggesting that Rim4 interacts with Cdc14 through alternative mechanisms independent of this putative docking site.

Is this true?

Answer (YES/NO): NO